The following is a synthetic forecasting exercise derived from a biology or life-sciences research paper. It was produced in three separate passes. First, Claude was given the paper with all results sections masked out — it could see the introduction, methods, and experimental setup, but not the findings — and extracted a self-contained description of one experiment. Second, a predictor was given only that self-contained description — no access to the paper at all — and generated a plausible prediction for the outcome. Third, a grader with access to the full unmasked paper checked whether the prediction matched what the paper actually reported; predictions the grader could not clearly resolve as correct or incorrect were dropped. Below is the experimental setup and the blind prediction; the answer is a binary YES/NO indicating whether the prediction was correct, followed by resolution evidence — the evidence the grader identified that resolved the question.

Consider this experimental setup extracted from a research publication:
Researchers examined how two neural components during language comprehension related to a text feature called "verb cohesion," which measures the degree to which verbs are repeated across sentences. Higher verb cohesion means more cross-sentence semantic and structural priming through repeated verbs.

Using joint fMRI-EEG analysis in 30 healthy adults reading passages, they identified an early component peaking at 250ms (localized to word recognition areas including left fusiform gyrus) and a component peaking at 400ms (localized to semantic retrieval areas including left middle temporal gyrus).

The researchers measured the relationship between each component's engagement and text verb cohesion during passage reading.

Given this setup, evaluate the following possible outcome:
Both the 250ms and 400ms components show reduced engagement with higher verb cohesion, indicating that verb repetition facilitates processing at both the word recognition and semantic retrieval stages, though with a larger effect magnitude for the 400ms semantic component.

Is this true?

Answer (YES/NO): NO